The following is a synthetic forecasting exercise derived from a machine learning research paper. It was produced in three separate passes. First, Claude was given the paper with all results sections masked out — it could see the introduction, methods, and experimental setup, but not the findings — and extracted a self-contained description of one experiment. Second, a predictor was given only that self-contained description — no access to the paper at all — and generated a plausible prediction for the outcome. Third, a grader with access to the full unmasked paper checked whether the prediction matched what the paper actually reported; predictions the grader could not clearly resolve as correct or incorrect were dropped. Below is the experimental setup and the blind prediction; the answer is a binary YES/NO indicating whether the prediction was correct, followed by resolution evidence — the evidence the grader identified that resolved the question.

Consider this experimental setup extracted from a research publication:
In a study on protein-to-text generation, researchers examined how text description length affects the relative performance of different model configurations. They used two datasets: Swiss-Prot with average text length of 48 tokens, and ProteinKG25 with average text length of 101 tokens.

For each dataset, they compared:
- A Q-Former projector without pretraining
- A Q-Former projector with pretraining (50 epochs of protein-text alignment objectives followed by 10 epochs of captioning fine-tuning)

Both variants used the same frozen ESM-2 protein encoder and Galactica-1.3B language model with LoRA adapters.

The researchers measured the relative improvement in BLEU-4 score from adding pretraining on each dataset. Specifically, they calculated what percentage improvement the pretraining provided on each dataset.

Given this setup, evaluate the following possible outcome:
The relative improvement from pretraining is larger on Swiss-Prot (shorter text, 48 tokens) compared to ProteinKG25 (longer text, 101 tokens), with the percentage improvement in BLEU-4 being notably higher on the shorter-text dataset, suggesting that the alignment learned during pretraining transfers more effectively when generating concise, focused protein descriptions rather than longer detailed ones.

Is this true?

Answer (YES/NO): YES